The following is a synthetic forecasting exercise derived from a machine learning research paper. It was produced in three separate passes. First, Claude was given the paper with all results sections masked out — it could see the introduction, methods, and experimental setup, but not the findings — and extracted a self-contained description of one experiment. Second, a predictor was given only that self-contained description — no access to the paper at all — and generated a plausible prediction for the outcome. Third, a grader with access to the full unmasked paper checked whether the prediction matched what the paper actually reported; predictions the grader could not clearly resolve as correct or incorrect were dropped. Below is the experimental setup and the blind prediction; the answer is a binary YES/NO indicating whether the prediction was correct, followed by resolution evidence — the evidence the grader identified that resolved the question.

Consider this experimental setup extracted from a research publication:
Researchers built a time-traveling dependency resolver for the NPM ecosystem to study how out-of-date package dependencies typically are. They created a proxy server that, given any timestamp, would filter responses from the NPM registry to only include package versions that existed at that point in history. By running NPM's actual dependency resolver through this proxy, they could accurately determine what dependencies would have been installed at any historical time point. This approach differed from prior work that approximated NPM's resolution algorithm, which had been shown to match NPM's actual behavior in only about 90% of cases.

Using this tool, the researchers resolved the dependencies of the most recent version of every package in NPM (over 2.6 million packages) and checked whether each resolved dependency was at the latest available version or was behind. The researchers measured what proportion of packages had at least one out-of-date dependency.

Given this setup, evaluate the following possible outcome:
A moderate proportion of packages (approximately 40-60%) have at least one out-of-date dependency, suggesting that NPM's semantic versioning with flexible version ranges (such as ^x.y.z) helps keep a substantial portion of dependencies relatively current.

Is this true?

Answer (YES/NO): NO